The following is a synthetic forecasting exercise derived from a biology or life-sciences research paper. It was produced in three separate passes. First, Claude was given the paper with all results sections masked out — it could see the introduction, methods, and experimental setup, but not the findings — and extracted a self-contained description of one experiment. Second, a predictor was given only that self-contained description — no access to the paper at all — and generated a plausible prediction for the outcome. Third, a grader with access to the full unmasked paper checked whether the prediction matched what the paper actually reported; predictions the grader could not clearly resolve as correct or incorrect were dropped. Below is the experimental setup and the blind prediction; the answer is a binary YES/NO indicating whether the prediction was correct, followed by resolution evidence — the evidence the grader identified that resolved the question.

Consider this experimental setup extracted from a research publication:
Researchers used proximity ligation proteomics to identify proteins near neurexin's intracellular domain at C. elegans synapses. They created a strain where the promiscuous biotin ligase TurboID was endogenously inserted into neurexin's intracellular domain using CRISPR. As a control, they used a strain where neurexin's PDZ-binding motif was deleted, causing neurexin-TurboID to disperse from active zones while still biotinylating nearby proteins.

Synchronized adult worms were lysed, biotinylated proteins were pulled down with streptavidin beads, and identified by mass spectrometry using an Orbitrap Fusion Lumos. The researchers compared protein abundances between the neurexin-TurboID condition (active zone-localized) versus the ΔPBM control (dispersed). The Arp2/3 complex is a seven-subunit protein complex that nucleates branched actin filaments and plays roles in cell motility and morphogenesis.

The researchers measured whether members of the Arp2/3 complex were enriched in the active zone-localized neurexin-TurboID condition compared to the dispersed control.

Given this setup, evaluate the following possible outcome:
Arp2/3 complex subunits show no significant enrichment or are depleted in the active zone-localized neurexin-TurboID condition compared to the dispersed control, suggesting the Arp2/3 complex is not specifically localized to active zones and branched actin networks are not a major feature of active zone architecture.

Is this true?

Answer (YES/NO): NO